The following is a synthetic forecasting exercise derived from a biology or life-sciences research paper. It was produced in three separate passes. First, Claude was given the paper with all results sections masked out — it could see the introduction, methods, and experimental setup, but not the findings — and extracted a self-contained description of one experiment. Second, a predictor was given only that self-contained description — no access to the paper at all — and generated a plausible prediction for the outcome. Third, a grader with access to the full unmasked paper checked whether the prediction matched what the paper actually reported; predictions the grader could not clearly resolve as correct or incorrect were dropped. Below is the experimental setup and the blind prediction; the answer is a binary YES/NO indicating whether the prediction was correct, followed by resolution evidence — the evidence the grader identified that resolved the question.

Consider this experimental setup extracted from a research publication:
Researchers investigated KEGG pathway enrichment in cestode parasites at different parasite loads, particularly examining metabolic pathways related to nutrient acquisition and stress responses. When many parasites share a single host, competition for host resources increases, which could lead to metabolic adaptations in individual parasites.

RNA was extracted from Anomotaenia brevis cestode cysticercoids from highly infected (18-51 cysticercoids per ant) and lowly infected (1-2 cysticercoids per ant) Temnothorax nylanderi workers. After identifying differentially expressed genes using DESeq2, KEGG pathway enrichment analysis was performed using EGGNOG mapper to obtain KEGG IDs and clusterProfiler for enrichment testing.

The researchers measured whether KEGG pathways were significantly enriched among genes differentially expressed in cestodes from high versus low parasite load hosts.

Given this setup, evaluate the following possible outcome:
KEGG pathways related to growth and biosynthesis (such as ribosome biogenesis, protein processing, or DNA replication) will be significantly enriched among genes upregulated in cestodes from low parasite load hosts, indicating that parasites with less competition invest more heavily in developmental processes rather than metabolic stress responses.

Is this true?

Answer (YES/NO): NO